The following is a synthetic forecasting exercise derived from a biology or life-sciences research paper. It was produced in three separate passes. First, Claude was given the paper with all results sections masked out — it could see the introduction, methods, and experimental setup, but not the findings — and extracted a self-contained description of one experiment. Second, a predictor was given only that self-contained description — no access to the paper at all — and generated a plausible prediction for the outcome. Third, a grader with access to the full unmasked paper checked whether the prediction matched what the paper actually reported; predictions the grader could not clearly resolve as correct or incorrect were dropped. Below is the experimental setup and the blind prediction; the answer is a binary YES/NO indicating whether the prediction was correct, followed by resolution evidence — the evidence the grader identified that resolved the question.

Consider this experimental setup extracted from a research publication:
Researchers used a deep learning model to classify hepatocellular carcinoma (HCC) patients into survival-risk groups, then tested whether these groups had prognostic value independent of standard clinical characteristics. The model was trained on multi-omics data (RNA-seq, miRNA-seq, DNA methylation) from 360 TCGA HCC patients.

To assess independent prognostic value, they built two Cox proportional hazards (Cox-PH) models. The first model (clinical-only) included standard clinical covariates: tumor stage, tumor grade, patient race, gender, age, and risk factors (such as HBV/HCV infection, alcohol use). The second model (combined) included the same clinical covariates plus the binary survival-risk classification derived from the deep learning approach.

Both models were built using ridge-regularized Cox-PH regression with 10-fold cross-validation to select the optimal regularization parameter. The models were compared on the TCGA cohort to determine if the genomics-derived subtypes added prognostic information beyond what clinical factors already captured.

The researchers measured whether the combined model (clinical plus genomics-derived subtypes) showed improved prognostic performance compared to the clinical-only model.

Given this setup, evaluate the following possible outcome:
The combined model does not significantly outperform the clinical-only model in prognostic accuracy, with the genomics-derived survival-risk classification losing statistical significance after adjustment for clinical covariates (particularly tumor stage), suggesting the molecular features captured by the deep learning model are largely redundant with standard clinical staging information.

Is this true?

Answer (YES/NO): NO